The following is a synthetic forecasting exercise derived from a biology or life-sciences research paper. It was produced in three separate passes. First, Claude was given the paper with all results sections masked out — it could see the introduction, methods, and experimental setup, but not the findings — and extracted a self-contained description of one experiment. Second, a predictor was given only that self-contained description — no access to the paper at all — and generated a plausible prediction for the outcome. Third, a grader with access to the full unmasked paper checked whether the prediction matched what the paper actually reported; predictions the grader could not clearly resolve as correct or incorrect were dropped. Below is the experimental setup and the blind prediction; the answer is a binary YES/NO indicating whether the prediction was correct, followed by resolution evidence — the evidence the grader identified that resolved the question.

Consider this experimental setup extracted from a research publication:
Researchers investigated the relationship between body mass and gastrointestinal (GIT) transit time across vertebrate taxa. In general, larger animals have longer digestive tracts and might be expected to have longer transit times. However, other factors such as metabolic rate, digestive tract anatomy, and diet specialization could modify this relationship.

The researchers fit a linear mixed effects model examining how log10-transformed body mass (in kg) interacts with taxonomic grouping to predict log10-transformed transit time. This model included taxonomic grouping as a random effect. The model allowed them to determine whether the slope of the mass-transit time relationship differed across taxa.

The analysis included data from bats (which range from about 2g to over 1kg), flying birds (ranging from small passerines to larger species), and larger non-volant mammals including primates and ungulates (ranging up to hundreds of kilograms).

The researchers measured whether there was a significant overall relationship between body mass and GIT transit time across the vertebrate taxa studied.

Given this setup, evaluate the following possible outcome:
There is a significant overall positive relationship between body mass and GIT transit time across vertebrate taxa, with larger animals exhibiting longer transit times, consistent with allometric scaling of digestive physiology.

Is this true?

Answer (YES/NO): NO